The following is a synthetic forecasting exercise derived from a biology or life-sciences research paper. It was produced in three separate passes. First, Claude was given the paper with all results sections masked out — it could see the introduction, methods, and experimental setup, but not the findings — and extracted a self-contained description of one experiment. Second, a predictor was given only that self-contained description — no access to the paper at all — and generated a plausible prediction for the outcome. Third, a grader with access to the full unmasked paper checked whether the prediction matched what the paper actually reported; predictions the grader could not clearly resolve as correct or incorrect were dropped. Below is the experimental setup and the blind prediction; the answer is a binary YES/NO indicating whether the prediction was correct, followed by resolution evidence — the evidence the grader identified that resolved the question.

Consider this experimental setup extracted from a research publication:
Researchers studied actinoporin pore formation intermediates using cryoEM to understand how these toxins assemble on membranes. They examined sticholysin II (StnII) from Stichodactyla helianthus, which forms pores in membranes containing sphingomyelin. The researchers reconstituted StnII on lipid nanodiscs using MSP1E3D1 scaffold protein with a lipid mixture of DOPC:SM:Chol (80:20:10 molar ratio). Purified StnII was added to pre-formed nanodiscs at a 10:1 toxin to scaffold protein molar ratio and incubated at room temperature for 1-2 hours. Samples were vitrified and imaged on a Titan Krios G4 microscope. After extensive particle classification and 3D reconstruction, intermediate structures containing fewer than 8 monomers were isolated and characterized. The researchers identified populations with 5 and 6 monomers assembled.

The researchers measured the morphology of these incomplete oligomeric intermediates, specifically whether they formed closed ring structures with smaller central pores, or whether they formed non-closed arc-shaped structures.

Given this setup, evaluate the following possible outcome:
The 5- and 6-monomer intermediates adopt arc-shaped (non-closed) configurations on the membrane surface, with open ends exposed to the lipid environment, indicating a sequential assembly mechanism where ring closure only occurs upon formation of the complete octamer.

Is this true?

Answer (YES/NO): NO